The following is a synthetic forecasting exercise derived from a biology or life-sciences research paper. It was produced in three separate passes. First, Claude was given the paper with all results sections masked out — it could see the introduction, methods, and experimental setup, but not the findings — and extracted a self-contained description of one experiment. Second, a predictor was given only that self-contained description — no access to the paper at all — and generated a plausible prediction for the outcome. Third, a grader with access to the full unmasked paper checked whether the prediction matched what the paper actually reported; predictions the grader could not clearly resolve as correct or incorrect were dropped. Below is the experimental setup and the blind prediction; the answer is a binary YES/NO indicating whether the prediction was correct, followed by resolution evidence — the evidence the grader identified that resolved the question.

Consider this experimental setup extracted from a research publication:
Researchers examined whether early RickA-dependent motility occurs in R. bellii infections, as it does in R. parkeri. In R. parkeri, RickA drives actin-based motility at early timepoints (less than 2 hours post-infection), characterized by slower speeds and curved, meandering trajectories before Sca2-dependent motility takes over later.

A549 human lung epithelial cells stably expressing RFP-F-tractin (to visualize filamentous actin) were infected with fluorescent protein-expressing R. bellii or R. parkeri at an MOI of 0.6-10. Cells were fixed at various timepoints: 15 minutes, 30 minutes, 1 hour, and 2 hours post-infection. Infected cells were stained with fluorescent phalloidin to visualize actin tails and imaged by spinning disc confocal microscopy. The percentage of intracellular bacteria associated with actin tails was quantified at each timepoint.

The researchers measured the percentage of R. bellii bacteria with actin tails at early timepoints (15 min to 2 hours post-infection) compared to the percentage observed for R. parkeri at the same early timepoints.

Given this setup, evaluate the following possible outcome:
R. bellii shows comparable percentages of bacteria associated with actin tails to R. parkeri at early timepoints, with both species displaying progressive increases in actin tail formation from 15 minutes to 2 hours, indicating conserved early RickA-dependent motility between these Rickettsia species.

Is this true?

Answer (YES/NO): NO